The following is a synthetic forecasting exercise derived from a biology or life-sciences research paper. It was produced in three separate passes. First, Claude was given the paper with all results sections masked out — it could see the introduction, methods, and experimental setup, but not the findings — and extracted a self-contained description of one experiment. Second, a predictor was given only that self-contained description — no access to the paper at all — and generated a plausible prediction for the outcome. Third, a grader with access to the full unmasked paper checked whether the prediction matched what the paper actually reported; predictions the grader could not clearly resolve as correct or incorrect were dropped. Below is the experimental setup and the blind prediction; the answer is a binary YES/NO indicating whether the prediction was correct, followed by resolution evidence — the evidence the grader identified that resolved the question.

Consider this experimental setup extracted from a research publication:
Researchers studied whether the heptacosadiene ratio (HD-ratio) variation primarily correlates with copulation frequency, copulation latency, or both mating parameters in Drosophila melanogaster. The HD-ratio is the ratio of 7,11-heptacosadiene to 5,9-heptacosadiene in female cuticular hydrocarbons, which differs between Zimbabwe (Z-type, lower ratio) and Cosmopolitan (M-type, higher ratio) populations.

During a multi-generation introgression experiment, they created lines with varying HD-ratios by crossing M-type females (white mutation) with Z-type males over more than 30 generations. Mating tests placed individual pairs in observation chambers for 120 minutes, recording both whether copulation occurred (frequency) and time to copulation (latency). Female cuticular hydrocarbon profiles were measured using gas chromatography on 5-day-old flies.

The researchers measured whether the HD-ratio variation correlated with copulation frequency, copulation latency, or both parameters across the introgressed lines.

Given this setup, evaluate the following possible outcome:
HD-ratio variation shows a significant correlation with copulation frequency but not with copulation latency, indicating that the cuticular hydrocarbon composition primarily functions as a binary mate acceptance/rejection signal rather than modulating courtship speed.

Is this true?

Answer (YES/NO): YES